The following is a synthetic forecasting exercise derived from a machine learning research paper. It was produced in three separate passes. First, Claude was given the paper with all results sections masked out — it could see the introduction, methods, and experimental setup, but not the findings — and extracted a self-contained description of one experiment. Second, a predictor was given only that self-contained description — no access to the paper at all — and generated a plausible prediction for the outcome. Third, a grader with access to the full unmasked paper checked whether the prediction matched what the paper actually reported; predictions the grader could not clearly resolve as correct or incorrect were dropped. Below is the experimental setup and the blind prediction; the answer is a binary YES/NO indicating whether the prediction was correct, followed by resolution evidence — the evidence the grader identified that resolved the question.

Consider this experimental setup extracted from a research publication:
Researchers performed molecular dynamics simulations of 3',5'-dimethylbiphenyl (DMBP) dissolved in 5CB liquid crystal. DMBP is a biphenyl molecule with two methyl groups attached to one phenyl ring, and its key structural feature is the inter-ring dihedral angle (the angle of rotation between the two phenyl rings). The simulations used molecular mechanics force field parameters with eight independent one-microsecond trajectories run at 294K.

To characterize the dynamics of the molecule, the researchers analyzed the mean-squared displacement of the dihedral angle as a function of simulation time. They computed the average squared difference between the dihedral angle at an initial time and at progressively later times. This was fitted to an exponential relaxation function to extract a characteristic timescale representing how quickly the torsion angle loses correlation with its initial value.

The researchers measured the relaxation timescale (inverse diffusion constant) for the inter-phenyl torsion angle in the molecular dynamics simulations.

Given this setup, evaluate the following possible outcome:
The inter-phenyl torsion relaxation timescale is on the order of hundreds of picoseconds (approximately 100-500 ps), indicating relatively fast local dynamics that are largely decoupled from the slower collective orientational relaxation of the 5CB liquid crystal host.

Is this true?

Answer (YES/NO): NO